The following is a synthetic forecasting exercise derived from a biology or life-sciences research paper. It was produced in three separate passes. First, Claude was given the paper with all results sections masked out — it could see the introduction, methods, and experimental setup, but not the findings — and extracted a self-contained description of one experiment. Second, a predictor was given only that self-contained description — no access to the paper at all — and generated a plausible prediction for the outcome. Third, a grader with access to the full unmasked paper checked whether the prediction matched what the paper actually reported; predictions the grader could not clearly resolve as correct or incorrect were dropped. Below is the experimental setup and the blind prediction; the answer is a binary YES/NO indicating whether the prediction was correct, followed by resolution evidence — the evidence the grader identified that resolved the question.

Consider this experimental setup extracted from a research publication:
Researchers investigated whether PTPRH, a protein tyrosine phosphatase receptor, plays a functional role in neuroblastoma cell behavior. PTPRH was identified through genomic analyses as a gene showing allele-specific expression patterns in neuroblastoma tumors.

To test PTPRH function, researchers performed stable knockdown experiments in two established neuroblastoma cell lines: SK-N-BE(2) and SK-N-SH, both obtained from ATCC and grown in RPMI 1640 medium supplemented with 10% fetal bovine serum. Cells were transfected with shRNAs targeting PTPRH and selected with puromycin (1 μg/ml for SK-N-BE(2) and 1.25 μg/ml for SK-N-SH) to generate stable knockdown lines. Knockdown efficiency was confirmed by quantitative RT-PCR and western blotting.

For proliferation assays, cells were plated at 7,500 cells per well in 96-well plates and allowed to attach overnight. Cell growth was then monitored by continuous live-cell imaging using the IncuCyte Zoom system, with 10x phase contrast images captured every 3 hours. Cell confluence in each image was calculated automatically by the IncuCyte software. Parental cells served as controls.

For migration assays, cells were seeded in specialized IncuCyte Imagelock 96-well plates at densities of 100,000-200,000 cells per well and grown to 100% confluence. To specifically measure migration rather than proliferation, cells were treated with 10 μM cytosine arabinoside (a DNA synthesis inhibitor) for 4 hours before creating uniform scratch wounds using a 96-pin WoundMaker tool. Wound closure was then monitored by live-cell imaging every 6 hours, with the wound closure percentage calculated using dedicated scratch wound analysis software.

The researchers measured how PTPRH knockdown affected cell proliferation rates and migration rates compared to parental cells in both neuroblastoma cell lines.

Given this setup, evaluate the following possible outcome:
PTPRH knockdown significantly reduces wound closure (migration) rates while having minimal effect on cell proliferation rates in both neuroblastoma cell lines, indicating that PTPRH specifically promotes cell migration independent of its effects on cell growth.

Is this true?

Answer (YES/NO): NO